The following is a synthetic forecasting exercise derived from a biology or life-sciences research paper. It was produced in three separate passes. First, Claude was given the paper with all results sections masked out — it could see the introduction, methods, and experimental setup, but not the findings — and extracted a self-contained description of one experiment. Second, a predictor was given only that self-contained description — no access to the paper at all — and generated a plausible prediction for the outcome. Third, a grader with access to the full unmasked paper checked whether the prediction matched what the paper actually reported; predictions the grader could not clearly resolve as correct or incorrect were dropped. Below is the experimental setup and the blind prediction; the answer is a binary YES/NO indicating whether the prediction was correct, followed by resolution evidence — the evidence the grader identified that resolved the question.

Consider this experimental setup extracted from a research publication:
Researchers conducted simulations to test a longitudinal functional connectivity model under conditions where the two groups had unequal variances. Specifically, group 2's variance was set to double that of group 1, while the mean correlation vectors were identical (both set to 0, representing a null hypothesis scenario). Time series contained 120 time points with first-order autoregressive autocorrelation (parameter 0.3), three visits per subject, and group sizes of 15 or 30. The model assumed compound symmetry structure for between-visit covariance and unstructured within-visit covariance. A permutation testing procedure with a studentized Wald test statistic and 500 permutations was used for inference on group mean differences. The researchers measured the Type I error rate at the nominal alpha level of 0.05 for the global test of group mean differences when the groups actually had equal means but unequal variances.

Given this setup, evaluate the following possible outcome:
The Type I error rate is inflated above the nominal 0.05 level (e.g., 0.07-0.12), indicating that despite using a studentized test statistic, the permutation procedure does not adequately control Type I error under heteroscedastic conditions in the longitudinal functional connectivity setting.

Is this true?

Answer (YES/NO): NO